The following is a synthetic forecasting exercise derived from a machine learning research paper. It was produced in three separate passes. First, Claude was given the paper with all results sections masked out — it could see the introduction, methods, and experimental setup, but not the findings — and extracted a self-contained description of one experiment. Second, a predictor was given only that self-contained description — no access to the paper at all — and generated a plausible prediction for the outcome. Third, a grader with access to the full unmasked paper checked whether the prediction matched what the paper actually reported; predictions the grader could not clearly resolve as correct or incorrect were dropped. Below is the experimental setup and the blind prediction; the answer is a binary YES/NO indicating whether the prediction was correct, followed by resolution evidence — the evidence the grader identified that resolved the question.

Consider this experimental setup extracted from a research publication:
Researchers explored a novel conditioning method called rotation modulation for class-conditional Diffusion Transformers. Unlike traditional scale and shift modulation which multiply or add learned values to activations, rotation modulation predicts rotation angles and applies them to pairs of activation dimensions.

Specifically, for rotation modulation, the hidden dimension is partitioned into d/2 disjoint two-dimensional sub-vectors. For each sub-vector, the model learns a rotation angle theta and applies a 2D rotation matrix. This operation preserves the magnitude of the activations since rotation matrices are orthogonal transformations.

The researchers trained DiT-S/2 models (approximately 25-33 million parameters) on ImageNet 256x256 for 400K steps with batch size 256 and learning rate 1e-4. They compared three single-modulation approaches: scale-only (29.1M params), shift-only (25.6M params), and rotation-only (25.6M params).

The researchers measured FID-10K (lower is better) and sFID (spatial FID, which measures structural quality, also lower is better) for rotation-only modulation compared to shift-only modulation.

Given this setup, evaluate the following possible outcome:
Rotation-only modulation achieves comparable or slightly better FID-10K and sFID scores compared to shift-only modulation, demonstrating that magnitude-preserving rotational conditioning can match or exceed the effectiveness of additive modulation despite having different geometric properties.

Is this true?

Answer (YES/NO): YES